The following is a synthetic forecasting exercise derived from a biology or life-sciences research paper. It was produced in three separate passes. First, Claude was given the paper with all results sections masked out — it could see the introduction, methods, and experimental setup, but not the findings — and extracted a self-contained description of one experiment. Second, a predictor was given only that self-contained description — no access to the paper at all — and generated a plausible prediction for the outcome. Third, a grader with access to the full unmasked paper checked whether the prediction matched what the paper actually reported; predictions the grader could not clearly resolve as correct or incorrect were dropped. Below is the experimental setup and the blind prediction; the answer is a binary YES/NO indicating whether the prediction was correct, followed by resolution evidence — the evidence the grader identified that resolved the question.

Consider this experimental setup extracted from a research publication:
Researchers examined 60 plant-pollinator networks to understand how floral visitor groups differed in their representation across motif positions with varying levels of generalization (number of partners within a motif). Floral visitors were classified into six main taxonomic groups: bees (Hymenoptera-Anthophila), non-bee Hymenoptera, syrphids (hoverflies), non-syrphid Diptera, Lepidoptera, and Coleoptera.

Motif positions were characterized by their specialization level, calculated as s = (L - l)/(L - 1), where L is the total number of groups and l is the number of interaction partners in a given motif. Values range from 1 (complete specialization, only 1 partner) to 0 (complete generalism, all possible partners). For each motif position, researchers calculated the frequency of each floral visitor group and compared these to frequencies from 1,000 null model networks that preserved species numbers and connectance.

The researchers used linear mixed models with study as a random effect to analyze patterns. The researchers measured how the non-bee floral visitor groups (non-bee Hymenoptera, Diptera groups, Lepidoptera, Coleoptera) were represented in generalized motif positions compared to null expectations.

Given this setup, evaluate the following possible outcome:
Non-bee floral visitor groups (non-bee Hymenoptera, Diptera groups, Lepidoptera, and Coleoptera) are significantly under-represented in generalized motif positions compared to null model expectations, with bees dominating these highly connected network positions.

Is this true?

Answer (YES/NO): YES